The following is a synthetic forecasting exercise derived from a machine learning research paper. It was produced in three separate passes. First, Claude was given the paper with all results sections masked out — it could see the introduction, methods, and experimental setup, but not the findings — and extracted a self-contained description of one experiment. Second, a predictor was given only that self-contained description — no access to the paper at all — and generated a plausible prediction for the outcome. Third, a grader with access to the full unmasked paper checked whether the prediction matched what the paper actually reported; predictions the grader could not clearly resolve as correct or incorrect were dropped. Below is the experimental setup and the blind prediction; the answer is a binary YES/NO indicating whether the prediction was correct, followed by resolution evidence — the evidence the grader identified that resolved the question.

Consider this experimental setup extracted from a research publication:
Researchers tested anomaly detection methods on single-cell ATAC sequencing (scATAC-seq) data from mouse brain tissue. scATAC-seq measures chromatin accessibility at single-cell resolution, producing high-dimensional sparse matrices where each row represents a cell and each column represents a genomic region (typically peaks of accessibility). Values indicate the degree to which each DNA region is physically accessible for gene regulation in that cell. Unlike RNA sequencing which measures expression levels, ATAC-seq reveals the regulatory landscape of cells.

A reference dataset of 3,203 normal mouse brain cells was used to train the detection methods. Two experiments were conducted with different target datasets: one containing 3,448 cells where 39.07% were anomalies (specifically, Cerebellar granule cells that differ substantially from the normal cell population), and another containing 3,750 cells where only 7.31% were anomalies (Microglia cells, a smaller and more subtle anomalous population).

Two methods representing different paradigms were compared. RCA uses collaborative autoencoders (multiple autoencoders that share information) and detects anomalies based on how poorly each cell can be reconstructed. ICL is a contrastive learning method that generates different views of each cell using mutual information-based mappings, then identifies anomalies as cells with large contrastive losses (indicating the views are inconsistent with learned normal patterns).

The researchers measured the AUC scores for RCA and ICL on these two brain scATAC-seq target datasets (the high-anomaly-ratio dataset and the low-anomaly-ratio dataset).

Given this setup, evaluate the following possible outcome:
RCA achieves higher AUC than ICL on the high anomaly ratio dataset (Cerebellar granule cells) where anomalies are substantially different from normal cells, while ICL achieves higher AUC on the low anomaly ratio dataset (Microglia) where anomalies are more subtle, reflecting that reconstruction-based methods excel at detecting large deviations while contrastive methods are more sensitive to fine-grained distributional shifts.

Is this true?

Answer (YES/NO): NO